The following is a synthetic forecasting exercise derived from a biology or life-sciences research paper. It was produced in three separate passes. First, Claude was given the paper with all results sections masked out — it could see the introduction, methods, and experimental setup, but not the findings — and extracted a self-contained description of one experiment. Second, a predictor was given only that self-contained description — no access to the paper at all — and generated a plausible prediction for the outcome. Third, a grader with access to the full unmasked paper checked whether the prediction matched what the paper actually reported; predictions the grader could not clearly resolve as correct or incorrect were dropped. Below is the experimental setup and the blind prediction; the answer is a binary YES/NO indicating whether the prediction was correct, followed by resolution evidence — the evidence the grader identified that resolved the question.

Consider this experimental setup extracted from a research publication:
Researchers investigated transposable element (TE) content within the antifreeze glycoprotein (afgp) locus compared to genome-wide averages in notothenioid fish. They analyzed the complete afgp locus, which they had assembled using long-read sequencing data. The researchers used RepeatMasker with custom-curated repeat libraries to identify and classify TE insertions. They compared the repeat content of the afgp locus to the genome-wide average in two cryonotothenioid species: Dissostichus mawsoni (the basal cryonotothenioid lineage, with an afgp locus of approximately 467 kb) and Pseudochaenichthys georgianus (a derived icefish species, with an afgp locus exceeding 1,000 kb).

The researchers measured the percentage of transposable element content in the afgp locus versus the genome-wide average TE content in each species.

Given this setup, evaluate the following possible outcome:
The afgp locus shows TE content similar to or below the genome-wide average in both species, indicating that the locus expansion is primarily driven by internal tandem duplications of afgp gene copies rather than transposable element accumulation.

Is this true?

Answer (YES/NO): NO